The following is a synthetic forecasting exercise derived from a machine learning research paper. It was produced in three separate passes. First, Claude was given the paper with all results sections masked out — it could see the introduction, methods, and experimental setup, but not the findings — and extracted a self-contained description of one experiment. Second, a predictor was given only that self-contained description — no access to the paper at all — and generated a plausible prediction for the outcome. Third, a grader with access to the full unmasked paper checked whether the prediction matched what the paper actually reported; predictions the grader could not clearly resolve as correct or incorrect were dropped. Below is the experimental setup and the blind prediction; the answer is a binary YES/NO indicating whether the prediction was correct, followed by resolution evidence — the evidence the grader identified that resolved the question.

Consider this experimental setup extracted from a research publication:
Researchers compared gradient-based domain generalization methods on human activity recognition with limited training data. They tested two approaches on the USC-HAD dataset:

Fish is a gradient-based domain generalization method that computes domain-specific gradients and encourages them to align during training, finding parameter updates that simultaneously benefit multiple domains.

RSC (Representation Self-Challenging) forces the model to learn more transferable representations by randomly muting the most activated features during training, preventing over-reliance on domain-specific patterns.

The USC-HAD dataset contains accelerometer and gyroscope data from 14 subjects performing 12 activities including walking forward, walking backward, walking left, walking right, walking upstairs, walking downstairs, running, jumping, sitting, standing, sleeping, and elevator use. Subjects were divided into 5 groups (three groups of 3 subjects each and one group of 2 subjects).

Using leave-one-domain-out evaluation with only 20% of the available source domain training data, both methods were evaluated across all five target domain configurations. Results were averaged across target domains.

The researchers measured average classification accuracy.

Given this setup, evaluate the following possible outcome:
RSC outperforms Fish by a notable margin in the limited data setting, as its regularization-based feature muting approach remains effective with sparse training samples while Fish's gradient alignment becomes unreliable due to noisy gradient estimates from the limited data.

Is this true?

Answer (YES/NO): YES